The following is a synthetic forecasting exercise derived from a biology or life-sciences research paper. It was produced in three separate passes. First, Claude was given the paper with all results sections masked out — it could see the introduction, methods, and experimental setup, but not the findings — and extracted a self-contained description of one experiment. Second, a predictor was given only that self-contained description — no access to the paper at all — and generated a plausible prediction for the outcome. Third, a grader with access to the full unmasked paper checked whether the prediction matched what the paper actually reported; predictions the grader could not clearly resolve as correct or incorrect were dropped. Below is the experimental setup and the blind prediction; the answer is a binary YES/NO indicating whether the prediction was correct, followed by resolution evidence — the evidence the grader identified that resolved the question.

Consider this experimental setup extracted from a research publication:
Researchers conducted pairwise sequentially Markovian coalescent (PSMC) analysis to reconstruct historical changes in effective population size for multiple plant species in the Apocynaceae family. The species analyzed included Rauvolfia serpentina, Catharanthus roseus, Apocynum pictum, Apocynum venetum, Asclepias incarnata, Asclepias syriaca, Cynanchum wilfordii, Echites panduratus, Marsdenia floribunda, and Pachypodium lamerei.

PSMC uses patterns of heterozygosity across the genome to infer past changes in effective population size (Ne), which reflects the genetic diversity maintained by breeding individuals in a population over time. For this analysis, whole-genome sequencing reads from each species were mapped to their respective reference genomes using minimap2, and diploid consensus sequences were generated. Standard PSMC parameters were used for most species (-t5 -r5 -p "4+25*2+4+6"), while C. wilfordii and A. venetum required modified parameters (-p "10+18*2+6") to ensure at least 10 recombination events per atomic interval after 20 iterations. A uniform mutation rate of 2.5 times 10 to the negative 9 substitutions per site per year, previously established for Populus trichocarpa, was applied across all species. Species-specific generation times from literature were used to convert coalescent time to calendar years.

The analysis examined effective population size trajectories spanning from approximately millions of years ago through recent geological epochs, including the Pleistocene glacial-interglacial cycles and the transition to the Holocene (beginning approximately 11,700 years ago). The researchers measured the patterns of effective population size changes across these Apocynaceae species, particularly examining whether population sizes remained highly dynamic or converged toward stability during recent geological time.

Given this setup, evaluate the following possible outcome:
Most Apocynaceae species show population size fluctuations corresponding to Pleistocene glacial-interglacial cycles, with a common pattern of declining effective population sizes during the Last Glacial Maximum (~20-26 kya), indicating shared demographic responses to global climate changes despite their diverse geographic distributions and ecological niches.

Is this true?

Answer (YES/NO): NO